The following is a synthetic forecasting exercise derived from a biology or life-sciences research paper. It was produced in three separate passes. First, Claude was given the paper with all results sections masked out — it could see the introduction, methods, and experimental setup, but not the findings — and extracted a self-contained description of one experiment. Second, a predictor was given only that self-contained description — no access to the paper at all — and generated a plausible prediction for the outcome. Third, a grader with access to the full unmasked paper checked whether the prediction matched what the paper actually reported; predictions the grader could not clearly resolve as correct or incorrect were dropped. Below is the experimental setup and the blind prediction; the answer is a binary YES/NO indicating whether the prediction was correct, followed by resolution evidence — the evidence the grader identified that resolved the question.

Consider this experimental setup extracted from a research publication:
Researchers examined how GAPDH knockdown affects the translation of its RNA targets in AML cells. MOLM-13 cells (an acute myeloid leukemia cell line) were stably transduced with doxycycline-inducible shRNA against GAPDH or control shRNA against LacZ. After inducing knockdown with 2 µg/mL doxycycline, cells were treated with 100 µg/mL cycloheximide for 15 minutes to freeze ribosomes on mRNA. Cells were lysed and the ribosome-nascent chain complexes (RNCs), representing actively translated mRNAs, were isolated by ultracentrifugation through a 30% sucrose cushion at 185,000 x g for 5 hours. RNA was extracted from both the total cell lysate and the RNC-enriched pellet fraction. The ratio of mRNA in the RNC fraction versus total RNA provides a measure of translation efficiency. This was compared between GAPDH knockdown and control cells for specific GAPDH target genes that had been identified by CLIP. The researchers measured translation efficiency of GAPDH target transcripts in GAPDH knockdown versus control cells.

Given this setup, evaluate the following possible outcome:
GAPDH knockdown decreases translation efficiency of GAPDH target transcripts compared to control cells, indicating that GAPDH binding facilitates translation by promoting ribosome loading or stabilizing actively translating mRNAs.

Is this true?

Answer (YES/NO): NO